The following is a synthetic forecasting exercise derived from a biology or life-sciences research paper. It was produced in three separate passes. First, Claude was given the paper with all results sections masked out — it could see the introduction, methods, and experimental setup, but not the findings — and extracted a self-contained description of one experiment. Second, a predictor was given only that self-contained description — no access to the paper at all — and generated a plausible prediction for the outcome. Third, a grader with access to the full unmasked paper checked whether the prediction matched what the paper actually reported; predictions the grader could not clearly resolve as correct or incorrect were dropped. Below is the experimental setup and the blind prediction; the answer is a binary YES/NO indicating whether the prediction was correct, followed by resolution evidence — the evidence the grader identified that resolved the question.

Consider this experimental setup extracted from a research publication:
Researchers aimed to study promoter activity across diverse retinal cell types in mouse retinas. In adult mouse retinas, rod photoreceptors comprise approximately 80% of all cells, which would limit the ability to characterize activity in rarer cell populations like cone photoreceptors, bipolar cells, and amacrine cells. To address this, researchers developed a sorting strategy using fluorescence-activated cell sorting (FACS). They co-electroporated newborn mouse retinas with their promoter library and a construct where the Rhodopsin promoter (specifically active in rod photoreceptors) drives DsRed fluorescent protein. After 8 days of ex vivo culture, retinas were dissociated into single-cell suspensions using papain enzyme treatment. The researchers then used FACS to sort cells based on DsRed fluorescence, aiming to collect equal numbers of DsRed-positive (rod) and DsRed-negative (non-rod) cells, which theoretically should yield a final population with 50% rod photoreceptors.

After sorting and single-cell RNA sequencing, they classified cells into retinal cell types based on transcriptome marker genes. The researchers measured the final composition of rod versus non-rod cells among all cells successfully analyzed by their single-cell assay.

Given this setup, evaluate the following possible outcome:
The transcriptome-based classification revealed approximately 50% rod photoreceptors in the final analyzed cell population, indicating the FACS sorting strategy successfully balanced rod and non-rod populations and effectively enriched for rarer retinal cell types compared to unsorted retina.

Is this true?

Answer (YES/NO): NO